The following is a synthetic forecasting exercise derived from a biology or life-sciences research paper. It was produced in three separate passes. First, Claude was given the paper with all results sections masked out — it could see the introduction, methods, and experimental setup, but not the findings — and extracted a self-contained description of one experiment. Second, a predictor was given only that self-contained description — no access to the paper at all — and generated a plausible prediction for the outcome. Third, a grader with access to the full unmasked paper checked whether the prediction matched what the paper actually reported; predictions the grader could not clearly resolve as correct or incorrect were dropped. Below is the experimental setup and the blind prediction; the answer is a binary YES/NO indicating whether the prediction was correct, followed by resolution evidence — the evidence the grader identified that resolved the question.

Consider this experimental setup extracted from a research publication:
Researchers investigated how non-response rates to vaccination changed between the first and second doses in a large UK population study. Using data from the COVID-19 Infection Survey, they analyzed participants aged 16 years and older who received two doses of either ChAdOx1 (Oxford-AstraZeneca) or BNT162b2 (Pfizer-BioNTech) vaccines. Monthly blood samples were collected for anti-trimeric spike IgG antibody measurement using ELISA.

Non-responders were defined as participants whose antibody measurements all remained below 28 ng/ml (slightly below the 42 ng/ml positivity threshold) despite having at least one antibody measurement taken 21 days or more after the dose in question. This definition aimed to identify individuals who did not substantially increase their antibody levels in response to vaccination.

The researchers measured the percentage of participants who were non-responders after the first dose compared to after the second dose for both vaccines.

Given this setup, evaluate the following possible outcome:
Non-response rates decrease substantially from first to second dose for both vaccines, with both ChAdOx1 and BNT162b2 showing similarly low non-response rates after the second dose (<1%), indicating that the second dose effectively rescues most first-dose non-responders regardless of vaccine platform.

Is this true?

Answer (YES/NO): NO